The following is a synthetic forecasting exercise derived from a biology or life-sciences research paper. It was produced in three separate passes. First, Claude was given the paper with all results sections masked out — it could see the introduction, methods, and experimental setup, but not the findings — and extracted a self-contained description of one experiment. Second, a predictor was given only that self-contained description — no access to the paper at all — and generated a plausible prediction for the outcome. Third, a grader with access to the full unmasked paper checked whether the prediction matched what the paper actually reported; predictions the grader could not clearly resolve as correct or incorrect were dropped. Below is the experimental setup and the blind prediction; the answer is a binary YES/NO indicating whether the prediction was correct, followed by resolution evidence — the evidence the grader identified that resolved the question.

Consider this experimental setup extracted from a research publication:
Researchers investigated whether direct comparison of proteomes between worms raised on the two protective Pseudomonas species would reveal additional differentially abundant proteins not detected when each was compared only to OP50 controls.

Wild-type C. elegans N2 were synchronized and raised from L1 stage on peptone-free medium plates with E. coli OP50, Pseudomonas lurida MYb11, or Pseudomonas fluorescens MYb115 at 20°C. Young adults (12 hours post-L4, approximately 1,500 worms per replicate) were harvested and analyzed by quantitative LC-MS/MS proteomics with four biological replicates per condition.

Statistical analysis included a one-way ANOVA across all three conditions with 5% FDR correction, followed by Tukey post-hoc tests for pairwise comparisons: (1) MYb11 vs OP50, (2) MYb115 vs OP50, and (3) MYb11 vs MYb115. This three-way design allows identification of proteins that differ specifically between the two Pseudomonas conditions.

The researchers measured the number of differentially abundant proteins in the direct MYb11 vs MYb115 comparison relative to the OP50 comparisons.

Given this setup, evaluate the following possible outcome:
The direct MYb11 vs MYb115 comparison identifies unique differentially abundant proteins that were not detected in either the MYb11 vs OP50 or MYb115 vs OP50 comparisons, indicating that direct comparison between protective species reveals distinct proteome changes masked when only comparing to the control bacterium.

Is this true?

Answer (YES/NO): NO